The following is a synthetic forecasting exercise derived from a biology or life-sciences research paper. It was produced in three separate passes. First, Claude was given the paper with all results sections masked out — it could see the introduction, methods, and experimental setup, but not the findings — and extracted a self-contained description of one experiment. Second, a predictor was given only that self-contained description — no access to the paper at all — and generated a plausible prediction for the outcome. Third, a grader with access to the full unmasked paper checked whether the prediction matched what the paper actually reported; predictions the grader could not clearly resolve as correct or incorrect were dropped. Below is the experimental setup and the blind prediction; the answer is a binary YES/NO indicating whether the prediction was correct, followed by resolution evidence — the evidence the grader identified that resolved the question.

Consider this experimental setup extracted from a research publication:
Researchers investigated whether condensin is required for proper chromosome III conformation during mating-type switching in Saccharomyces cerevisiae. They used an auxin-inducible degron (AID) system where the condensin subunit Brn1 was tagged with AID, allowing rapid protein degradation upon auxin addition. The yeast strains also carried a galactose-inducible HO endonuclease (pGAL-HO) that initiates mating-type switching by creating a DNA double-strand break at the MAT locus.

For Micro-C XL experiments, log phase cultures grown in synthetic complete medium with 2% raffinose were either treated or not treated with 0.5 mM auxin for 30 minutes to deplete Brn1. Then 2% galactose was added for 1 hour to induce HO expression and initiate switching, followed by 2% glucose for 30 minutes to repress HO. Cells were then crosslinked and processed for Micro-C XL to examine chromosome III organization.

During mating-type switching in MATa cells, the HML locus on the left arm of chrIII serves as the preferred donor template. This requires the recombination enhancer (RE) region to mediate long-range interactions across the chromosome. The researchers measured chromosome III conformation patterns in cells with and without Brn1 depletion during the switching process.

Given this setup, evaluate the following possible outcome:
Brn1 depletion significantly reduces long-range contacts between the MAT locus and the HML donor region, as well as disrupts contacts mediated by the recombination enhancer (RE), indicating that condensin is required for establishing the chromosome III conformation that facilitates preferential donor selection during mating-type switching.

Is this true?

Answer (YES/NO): YES